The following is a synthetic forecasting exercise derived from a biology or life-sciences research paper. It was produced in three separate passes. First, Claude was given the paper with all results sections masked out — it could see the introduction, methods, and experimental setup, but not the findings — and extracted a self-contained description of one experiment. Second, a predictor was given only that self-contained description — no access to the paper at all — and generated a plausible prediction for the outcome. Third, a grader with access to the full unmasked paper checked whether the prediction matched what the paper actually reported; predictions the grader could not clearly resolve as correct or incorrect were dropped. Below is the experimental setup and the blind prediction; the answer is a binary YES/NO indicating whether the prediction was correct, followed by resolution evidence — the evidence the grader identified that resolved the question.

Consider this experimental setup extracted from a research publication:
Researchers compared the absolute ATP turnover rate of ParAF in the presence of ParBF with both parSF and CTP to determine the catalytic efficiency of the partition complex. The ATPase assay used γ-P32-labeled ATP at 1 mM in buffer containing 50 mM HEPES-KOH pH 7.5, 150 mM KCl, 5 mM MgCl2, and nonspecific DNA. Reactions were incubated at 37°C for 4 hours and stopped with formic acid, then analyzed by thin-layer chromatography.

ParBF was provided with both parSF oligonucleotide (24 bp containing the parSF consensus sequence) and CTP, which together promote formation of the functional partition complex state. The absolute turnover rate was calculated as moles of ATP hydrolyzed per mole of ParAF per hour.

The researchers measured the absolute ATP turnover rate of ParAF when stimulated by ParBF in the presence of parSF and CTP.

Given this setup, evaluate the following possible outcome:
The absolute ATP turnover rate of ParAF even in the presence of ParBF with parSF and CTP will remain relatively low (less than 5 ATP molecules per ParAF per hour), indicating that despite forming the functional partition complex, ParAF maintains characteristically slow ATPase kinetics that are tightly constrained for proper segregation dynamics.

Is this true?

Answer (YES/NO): NO